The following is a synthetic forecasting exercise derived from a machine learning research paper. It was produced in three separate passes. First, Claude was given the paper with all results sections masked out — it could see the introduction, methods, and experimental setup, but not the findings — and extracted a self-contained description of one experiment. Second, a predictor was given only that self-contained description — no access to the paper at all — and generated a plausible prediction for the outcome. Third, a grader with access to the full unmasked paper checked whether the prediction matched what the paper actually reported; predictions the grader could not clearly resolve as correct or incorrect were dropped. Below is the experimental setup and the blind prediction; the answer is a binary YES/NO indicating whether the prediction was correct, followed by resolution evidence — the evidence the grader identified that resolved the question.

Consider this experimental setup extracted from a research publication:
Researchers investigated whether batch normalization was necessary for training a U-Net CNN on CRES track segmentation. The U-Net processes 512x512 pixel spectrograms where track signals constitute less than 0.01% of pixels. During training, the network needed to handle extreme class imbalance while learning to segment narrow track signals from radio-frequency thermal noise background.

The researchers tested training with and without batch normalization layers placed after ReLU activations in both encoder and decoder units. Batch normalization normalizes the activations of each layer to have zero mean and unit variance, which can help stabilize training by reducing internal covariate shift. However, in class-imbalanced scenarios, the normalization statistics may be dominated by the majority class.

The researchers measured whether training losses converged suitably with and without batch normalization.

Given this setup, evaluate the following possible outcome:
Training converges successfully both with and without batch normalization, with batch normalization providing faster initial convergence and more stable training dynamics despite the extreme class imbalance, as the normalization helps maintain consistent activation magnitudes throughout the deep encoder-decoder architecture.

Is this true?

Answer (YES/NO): NO